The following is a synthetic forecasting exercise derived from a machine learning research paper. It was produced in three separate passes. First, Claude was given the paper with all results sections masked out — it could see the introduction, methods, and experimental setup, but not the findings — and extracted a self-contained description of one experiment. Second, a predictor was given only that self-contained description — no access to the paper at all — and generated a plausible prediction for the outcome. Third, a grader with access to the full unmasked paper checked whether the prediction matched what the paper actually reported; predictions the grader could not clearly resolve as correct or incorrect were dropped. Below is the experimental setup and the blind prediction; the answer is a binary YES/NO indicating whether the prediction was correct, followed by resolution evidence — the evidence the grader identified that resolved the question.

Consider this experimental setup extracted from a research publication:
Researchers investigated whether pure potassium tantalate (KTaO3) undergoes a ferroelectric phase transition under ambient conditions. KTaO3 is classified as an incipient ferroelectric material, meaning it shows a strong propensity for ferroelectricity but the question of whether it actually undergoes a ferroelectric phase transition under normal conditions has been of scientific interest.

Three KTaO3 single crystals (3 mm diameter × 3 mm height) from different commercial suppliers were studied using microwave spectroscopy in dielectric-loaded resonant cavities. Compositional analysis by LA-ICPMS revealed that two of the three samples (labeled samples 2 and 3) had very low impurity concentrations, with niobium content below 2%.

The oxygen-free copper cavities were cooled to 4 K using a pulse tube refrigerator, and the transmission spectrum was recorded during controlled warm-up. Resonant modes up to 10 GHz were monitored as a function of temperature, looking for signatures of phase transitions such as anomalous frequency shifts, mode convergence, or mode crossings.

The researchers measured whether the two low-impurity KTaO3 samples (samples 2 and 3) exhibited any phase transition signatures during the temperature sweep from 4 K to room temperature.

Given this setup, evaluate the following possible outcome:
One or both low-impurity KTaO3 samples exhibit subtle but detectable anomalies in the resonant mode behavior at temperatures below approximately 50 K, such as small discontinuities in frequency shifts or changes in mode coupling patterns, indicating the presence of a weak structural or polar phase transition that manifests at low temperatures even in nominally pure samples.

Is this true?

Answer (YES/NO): NO